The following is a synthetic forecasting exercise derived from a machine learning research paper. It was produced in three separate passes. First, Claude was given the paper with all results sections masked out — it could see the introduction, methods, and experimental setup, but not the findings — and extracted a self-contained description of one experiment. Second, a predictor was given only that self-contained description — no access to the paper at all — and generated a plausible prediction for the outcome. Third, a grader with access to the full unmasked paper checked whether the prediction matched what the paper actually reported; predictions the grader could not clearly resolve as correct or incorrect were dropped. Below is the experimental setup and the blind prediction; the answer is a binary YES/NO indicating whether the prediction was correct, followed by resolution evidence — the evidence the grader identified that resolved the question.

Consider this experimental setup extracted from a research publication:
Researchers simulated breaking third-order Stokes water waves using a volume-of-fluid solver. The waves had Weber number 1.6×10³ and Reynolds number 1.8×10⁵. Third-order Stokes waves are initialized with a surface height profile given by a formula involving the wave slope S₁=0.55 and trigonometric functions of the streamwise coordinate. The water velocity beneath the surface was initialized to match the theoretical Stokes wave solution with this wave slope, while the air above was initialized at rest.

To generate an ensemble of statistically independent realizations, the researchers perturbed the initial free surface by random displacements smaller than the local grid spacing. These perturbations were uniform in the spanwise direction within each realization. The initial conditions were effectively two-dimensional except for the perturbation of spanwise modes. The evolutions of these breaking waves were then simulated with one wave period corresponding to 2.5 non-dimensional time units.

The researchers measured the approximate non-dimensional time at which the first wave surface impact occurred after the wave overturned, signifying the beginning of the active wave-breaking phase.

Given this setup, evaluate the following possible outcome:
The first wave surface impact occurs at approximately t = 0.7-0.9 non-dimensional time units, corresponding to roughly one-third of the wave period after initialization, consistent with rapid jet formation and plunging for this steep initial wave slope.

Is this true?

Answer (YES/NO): NO